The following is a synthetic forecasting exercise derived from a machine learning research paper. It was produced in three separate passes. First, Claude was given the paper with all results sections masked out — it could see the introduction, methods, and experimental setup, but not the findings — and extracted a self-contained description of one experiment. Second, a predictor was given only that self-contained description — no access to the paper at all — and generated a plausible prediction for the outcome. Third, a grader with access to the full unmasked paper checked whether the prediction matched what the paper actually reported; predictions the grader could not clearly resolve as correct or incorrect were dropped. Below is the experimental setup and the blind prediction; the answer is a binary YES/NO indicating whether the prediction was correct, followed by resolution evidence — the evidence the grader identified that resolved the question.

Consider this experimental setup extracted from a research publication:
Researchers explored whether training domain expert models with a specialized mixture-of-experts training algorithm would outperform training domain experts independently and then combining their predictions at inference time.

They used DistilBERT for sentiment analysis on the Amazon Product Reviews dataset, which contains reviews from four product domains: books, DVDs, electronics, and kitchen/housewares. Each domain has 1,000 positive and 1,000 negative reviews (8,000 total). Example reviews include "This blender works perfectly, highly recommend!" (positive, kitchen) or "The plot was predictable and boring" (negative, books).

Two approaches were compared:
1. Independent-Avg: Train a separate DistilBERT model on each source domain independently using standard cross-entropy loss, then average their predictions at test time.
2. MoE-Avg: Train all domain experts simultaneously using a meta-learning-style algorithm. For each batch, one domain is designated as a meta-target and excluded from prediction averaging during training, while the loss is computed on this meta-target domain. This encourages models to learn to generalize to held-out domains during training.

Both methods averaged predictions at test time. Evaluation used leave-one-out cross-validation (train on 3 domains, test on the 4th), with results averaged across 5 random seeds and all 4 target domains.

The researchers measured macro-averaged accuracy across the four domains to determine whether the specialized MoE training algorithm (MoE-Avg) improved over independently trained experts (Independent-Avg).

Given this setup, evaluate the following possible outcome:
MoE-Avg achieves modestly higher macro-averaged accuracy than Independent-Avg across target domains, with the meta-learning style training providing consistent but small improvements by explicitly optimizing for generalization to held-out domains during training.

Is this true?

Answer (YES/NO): NO